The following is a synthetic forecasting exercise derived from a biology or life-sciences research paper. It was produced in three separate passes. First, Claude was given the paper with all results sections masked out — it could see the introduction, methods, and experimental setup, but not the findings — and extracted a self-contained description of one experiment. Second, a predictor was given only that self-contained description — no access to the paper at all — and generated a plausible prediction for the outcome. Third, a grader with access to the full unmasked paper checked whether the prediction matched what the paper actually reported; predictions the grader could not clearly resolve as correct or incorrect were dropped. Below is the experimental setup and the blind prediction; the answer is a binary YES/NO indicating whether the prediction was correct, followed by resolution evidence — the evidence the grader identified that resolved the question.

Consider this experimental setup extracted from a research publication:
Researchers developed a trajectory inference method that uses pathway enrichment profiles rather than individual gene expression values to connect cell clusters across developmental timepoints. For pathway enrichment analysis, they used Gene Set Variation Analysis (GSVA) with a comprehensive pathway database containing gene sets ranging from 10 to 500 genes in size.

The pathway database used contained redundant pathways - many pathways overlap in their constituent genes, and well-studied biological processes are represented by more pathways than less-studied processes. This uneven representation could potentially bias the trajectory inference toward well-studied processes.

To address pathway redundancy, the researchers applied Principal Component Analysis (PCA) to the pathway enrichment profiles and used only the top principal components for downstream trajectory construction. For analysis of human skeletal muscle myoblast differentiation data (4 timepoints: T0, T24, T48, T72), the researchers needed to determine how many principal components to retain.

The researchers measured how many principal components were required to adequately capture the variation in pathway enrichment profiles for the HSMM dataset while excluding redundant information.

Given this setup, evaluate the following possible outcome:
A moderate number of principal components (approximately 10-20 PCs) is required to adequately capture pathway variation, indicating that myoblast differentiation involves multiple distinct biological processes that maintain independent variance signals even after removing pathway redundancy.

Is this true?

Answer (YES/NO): NO